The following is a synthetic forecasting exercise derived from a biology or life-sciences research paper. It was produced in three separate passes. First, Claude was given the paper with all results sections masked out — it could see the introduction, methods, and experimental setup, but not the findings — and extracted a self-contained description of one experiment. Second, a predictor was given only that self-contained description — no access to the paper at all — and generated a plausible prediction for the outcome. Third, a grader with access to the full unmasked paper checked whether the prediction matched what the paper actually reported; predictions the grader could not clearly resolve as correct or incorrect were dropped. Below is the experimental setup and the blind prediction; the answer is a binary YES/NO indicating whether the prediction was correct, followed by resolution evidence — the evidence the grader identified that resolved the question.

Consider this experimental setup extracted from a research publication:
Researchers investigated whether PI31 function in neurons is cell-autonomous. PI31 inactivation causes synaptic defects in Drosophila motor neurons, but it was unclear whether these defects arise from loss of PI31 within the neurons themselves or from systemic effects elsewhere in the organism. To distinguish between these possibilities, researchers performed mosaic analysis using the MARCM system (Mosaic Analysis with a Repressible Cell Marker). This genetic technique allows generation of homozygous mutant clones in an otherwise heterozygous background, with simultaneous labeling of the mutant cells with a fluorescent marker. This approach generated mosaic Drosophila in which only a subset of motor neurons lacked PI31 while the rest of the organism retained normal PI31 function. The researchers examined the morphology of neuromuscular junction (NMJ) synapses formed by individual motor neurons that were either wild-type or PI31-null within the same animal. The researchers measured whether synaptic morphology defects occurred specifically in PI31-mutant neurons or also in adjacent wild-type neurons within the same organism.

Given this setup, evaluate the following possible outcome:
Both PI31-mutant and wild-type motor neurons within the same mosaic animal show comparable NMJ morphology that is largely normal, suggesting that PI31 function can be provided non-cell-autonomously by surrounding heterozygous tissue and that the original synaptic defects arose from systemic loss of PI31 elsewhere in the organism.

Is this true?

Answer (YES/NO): NO